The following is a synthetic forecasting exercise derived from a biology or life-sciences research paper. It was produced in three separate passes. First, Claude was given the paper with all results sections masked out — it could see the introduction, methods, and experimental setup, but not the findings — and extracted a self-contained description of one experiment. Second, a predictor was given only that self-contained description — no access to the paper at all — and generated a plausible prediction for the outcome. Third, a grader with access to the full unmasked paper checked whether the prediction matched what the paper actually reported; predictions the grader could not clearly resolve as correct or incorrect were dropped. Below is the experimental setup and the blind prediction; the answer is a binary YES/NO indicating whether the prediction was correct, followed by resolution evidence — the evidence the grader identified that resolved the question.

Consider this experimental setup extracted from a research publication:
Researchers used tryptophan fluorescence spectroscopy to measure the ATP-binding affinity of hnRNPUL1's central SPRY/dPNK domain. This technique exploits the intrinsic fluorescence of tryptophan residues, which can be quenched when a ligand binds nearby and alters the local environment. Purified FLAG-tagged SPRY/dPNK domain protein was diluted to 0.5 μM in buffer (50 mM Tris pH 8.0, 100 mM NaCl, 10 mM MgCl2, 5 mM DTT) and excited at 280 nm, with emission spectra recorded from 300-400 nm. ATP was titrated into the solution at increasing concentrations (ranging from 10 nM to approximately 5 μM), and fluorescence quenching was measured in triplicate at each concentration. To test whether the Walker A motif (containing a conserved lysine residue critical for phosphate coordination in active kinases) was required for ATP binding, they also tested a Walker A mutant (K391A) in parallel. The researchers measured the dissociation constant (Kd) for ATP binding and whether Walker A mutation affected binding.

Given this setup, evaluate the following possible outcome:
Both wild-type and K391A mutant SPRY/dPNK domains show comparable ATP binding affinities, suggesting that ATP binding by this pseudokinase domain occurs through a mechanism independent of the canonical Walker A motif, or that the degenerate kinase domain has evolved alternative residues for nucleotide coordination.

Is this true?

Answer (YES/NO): NO